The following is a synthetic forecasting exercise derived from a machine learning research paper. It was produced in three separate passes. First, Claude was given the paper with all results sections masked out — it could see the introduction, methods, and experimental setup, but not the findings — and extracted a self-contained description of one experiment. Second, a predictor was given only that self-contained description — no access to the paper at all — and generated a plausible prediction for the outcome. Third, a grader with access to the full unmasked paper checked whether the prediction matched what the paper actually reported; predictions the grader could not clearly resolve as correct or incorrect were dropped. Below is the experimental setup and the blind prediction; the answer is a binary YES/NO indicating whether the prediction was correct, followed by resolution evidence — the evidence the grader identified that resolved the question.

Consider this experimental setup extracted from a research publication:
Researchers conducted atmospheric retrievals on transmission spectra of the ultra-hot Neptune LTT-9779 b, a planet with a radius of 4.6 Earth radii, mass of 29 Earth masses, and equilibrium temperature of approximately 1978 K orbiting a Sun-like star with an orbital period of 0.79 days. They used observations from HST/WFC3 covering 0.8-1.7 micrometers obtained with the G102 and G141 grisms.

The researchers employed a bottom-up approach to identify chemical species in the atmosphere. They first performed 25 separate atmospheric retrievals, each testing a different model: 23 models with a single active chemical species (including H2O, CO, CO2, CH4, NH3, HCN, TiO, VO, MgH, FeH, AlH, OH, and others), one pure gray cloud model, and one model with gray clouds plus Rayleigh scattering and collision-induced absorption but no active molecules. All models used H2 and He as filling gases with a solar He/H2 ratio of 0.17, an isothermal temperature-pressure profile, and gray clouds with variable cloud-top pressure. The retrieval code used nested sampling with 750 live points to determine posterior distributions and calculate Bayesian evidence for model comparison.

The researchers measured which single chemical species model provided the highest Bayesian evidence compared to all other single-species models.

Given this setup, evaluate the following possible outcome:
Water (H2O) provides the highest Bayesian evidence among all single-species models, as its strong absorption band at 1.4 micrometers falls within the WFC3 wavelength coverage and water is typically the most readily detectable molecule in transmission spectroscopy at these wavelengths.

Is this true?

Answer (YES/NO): NO